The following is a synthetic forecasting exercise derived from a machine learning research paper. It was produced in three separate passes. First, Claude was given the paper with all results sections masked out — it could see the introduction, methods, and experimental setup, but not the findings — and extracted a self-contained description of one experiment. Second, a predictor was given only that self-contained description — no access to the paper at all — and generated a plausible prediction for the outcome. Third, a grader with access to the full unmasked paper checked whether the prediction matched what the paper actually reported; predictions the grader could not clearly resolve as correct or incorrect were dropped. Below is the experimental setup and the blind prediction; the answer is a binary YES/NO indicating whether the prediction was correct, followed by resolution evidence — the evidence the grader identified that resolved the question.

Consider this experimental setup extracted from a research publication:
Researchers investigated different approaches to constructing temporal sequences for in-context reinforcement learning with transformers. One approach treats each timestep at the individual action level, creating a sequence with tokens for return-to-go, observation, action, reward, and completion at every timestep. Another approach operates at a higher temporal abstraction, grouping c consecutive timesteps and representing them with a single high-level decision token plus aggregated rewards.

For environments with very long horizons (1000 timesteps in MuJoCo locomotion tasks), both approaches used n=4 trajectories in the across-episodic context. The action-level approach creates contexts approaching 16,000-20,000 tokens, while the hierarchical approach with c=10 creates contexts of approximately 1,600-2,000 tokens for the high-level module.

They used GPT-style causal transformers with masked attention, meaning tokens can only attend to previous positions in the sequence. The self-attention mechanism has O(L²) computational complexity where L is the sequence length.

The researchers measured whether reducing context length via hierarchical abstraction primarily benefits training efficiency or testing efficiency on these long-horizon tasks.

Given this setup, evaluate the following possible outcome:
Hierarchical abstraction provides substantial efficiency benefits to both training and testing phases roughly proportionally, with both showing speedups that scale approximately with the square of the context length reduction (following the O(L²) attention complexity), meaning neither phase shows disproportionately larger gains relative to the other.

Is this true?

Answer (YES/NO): NO